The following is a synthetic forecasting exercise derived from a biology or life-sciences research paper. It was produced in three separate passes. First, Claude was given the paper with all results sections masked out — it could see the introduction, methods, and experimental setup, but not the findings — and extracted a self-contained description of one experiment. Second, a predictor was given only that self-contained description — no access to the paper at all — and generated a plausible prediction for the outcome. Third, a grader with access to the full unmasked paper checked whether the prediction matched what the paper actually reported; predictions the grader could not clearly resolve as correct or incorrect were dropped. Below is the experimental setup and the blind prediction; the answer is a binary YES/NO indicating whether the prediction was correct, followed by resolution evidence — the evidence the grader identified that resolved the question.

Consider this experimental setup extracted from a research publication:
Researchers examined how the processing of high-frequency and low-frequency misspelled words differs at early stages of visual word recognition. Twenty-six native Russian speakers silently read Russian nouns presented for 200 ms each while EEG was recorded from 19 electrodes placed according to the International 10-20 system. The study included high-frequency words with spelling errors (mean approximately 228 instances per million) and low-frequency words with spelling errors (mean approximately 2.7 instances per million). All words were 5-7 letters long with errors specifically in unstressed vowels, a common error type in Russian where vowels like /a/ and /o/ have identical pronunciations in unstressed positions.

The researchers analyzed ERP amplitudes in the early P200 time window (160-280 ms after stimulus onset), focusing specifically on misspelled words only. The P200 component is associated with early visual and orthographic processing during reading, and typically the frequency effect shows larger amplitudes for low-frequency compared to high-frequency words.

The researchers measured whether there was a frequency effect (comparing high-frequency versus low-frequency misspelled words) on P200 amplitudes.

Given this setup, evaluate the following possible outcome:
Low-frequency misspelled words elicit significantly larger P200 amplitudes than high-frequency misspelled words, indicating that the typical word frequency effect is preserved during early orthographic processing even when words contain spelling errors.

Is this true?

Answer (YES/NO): NO